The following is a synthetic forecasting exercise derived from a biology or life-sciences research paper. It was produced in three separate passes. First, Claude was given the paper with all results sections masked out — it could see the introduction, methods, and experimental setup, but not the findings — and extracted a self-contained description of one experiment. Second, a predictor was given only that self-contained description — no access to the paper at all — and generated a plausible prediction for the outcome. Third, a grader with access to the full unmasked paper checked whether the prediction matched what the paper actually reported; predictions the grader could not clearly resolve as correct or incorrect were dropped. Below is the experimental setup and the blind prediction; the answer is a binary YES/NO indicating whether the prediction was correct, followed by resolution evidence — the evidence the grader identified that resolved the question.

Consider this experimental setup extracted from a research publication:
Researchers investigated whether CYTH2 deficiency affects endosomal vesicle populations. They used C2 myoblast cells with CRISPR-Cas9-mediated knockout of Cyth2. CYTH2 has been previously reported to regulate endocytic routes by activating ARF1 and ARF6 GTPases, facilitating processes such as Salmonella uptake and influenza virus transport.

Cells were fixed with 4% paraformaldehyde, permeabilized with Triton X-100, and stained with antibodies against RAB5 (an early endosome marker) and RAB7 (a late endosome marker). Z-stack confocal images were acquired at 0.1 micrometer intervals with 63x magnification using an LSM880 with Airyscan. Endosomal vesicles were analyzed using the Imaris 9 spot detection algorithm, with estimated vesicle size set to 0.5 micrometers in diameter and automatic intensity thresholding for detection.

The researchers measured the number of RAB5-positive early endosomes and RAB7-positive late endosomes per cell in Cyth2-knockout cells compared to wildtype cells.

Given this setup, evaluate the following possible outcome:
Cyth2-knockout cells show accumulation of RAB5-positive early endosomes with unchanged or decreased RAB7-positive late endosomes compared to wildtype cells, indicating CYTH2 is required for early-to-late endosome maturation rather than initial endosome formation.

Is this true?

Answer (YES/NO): NO